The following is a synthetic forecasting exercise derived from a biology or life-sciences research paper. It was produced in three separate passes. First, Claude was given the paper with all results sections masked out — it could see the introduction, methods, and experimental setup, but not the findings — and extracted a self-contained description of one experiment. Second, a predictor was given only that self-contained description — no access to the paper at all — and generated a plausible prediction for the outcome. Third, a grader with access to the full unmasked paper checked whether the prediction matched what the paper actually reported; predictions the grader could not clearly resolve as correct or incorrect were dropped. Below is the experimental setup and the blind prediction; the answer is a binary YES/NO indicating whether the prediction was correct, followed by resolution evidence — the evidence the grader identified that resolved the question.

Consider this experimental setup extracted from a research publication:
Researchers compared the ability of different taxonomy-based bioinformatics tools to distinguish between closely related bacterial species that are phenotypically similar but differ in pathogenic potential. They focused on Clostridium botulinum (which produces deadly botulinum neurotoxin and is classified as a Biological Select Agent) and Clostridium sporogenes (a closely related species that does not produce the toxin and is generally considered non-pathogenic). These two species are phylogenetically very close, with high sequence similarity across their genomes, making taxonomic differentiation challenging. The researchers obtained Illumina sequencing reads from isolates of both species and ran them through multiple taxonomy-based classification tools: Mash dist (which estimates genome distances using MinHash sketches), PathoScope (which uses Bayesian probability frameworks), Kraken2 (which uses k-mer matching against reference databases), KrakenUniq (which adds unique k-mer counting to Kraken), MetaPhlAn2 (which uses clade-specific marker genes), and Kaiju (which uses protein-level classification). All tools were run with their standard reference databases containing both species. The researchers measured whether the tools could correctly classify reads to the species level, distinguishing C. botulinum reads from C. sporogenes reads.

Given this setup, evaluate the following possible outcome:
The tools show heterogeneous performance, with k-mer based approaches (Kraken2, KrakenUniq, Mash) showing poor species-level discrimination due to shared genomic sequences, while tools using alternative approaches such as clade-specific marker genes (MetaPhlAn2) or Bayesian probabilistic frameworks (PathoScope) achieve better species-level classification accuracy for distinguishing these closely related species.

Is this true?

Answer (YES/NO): NO